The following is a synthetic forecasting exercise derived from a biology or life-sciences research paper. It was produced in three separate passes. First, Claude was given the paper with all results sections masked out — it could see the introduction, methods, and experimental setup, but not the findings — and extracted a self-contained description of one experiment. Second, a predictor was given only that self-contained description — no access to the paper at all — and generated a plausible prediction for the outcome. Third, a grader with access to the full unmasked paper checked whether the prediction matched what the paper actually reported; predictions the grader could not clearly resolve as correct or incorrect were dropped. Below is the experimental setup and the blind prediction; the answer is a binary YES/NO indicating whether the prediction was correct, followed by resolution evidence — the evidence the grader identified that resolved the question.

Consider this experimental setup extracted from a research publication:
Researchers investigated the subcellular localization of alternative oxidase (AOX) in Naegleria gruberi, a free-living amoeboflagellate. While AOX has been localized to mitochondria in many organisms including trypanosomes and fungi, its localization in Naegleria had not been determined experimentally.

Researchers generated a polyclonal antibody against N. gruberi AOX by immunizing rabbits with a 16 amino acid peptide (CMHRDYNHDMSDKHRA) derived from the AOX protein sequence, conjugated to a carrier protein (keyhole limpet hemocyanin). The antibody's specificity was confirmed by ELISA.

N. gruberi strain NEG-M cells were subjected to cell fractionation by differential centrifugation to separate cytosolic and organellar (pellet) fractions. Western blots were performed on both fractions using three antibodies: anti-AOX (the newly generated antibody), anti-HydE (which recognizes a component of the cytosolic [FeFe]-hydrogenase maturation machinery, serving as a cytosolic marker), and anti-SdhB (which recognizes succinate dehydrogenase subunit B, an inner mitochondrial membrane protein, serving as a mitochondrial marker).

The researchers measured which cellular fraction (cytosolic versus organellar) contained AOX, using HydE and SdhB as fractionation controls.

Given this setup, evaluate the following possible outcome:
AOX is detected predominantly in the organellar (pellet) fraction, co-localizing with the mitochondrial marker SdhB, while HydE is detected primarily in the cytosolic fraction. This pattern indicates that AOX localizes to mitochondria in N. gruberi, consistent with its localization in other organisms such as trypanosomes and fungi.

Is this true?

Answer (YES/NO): YES